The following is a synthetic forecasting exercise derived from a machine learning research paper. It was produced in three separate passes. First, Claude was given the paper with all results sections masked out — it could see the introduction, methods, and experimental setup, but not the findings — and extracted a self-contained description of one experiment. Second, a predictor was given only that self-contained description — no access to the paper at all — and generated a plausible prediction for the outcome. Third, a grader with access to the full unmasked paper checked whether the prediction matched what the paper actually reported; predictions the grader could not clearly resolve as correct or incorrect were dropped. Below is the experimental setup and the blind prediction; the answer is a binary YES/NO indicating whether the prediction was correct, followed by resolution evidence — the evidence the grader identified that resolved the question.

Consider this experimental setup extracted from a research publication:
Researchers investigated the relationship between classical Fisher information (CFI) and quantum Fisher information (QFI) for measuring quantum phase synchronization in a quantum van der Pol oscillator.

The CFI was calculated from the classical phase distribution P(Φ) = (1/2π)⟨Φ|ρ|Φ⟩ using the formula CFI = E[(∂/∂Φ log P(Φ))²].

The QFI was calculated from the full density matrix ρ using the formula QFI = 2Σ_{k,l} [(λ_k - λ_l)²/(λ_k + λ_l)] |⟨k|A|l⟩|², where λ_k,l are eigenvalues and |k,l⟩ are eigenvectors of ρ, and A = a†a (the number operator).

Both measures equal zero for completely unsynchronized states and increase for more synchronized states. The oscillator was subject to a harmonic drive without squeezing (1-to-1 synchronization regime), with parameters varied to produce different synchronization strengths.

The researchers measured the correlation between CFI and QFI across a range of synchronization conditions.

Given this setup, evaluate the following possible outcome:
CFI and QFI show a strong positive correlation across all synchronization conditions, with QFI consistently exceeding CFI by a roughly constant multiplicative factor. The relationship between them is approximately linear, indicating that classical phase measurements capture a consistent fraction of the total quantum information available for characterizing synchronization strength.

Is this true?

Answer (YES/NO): NO